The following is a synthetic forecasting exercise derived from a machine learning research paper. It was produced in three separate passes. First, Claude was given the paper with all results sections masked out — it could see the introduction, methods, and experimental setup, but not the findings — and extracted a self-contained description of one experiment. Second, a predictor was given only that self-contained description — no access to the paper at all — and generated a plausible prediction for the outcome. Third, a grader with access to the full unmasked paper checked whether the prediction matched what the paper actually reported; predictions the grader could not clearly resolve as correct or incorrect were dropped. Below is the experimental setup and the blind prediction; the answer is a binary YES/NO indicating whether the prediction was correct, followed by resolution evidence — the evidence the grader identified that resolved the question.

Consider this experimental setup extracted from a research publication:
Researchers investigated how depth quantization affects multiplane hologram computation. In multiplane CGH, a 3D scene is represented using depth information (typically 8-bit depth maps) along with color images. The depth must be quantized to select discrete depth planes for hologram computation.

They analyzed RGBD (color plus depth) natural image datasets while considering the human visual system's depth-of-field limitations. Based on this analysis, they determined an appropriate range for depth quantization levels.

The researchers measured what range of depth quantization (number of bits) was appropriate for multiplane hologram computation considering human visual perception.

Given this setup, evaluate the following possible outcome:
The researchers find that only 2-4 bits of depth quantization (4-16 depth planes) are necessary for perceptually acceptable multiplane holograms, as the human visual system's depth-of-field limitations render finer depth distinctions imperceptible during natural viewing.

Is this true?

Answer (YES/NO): NO